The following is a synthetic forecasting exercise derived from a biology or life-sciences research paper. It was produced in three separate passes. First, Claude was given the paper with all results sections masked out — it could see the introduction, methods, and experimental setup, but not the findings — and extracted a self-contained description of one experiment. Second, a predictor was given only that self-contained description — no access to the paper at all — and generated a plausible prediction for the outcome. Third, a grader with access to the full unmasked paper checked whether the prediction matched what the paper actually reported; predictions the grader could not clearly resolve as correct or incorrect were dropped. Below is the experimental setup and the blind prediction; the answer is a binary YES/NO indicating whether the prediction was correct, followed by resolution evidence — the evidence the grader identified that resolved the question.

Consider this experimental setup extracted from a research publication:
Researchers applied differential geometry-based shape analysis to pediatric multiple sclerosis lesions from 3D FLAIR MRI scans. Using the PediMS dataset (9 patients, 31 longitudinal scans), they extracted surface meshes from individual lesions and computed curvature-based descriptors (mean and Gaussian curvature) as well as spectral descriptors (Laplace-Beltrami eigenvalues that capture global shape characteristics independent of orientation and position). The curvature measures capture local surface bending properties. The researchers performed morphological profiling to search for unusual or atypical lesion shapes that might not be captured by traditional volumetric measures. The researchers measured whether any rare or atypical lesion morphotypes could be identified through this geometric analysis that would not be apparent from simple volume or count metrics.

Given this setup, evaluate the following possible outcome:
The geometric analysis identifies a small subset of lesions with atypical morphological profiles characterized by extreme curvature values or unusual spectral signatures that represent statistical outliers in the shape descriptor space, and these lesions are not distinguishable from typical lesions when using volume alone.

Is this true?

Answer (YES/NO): YES